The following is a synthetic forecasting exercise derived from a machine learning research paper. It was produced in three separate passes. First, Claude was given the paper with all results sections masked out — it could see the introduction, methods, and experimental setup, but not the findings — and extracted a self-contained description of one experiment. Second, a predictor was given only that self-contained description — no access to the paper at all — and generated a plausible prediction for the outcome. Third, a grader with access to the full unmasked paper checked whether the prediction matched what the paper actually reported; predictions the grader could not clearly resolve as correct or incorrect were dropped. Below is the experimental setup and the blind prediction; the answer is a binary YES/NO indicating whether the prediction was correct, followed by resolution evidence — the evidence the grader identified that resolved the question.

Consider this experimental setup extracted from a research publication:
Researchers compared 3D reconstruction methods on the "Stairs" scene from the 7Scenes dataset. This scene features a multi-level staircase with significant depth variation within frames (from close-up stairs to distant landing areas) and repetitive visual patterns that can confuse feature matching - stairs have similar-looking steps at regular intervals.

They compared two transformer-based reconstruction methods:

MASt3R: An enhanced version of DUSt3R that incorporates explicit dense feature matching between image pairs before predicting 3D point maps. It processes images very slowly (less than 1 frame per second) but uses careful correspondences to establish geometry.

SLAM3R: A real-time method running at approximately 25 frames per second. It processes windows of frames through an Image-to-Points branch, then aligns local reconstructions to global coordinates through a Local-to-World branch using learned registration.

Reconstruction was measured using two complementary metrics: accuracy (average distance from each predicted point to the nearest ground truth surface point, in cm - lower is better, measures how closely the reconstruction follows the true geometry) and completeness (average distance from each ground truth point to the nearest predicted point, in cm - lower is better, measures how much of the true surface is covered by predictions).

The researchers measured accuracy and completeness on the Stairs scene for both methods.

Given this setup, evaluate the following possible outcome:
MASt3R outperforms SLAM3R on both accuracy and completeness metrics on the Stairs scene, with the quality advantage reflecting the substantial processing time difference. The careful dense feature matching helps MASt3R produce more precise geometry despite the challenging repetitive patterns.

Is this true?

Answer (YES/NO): NO